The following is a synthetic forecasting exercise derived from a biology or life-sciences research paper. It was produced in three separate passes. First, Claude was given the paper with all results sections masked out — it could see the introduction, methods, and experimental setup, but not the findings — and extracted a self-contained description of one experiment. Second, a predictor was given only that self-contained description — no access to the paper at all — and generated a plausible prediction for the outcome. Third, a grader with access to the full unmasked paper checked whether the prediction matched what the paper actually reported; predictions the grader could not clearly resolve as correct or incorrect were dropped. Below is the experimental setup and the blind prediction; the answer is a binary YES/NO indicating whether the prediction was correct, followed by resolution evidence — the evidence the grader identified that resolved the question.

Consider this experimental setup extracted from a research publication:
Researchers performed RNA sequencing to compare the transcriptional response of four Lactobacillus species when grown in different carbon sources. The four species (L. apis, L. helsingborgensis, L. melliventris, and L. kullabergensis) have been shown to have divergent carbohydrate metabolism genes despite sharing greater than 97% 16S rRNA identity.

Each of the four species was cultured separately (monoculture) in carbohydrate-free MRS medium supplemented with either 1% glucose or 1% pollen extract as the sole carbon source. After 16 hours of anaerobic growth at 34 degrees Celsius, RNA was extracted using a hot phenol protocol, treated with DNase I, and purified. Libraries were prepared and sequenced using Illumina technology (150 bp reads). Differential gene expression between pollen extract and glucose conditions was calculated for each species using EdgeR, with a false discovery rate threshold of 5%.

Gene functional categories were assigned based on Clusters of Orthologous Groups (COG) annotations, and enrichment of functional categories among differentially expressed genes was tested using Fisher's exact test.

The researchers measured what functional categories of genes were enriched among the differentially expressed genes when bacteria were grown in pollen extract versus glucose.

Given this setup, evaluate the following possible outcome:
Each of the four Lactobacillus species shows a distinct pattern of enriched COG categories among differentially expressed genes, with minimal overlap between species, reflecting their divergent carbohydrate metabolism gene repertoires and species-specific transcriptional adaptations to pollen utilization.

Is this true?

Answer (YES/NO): NO